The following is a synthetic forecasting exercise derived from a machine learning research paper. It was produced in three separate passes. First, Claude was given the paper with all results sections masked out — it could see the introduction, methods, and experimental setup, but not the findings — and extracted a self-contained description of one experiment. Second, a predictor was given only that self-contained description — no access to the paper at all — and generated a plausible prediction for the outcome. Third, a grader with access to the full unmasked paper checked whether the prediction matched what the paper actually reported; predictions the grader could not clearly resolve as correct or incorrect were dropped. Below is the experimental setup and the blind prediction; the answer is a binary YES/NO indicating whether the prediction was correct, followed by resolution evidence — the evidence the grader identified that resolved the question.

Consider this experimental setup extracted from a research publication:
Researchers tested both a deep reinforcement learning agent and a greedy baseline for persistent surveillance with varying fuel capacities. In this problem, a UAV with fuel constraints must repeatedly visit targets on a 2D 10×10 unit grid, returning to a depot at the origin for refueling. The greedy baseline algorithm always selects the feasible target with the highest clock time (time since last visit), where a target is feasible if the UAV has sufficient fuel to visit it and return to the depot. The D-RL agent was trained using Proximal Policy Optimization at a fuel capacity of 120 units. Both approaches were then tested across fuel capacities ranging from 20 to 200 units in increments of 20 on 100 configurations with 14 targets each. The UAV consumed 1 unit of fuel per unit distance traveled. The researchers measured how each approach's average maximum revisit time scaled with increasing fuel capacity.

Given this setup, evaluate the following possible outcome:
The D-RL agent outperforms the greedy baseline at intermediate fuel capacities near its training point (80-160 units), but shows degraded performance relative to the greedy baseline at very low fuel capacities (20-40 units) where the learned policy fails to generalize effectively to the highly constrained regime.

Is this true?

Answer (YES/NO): NO